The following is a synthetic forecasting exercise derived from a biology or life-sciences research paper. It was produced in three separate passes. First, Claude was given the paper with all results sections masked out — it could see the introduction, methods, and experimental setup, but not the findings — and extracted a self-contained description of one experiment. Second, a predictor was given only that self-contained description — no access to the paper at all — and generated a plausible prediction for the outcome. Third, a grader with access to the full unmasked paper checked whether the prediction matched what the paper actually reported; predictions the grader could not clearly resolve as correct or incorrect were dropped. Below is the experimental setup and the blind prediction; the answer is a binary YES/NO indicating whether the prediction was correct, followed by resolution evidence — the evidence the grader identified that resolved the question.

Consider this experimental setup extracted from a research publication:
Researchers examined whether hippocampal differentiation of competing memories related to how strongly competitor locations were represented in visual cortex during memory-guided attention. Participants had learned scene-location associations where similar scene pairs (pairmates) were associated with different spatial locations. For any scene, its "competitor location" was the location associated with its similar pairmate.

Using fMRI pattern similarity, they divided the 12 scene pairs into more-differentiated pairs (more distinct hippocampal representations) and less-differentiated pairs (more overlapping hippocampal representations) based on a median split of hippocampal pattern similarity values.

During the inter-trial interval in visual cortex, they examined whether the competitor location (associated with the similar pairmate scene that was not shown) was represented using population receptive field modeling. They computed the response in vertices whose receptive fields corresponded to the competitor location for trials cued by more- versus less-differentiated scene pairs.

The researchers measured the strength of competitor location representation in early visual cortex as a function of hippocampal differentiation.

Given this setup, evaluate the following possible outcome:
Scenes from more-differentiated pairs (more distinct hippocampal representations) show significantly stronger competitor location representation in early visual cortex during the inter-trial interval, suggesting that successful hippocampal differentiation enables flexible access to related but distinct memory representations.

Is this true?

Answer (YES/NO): NO